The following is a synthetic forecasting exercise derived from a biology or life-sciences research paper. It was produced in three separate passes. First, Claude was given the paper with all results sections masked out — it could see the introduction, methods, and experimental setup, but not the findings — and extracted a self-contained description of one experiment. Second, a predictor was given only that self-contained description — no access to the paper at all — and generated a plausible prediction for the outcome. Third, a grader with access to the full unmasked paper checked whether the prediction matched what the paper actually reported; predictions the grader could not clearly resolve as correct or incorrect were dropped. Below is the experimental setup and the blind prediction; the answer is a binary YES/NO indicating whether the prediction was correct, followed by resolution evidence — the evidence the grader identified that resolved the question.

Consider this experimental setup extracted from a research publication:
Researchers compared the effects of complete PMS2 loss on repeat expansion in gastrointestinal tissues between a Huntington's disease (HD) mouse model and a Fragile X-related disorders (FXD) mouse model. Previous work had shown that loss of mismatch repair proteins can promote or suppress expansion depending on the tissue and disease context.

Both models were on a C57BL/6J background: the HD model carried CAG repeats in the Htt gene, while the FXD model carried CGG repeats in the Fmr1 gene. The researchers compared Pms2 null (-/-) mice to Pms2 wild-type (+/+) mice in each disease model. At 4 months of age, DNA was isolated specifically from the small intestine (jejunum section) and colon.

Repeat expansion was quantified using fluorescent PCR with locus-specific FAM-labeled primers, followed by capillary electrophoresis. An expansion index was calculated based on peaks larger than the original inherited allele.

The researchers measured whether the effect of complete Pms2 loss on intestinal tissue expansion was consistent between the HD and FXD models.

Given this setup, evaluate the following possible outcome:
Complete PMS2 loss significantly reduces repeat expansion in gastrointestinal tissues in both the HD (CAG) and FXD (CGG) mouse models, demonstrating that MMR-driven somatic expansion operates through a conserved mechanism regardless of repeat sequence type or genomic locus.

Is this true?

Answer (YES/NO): YES